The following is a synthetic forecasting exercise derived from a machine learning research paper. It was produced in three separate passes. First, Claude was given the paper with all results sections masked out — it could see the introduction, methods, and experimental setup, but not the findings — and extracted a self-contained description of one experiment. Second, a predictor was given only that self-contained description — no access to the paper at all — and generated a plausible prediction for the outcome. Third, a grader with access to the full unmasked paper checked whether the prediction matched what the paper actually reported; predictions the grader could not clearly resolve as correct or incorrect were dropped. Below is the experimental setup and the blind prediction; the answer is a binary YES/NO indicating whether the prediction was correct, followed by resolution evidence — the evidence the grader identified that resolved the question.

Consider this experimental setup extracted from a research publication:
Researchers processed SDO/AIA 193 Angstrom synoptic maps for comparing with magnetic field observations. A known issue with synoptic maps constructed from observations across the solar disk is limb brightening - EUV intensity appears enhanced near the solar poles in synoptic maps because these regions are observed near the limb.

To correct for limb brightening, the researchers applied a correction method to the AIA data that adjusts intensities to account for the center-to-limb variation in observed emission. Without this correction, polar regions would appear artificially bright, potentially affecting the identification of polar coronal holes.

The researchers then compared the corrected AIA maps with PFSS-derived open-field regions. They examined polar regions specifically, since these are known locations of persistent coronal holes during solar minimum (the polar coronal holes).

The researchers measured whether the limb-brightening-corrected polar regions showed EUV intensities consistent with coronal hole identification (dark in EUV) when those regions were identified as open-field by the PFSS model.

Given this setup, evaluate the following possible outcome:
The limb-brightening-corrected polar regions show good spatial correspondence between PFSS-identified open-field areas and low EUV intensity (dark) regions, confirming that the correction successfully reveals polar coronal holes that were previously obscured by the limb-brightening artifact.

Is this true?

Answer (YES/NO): YES